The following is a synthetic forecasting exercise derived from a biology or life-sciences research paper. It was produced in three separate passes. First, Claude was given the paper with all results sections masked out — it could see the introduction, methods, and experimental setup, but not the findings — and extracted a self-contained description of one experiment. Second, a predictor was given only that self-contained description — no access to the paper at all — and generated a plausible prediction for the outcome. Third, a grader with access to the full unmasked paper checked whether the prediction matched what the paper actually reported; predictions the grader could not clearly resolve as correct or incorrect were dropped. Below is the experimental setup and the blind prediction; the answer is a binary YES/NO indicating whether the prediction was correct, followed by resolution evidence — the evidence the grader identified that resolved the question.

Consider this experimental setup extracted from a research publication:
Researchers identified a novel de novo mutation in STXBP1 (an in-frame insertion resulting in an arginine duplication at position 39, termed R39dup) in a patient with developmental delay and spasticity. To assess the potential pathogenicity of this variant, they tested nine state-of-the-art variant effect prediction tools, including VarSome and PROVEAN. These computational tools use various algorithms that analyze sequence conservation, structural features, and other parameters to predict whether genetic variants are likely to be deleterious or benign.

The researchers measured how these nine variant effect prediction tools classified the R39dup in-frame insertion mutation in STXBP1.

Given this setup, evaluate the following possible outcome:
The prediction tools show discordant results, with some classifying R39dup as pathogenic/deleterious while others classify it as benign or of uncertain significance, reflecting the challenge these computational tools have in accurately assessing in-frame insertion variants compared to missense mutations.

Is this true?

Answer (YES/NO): NO